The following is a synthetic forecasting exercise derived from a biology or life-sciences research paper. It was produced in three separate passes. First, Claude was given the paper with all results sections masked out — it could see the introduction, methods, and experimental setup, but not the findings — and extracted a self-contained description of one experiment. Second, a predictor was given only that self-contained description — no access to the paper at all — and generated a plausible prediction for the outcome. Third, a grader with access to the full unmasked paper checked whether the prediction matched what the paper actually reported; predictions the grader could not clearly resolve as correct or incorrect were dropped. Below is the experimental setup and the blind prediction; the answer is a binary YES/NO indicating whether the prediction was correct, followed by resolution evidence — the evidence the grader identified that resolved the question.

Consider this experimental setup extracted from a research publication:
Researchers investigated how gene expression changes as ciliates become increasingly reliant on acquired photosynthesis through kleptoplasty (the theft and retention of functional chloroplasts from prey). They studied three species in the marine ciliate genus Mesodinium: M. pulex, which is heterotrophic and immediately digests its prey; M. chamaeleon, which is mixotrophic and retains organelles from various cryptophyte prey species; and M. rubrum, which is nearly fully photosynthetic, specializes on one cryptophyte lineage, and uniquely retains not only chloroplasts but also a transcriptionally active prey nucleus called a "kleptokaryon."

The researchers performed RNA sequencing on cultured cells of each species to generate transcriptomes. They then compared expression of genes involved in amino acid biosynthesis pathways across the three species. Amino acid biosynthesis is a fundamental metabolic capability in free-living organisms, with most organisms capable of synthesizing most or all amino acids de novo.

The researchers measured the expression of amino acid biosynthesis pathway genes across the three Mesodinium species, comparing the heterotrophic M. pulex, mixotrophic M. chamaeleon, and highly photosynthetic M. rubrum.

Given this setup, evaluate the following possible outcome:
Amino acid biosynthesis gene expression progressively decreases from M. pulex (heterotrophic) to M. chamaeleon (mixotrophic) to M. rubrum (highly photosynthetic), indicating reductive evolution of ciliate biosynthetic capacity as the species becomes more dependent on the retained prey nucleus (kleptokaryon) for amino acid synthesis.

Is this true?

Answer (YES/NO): YES